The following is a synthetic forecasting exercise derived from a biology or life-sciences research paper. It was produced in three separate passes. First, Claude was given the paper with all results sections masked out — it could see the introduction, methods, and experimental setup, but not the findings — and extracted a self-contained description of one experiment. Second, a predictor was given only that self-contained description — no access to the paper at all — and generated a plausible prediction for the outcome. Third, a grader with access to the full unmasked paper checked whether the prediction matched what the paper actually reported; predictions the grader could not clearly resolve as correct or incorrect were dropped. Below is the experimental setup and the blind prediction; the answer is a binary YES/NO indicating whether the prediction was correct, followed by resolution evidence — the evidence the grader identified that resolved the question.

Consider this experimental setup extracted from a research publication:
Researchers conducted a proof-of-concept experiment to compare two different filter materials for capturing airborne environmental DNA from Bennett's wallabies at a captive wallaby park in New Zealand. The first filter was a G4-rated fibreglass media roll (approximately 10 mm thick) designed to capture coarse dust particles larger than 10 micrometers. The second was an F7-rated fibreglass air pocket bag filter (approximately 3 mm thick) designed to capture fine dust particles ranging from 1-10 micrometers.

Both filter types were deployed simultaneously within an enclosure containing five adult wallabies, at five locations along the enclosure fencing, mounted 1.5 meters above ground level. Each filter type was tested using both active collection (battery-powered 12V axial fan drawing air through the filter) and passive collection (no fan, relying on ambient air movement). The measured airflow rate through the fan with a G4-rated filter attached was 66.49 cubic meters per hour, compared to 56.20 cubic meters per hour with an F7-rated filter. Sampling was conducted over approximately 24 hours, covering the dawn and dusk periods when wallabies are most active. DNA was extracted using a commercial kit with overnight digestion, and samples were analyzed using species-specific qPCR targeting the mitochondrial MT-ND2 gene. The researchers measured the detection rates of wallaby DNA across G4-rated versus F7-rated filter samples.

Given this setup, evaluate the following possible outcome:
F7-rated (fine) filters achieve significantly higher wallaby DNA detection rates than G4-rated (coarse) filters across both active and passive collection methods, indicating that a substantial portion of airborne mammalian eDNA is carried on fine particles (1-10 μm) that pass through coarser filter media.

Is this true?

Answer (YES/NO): NO